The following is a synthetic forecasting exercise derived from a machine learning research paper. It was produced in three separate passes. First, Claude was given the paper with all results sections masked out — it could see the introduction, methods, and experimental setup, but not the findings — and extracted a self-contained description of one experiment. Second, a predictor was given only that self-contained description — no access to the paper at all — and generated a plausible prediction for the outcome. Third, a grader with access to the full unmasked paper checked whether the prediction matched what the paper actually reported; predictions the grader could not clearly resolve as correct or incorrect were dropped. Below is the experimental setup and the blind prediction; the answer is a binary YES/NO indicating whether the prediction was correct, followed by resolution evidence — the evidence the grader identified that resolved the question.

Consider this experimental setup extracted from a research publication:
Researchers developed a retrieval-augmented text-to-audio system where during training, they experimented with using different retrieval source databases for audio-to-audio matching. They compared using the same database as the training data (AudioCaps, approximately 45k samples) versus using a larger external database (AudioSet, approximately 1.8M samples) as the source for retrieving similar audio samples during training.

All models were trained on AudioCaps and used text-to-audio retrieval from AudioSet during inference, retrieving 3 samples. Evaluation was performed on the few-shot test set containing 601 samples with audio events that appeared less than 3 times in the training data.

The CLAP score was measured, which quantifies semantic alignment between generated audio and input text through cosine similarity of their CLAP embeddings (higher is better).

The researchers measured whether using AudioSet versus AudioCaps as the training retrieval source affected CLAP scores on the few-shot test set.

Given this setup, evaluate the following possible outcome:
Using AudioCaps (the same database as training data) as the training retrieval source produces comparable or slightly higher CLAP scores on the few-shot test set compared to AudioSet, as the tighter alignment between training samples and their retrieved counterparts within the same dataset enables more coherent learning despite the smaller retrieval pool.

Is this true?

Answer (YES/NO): NO